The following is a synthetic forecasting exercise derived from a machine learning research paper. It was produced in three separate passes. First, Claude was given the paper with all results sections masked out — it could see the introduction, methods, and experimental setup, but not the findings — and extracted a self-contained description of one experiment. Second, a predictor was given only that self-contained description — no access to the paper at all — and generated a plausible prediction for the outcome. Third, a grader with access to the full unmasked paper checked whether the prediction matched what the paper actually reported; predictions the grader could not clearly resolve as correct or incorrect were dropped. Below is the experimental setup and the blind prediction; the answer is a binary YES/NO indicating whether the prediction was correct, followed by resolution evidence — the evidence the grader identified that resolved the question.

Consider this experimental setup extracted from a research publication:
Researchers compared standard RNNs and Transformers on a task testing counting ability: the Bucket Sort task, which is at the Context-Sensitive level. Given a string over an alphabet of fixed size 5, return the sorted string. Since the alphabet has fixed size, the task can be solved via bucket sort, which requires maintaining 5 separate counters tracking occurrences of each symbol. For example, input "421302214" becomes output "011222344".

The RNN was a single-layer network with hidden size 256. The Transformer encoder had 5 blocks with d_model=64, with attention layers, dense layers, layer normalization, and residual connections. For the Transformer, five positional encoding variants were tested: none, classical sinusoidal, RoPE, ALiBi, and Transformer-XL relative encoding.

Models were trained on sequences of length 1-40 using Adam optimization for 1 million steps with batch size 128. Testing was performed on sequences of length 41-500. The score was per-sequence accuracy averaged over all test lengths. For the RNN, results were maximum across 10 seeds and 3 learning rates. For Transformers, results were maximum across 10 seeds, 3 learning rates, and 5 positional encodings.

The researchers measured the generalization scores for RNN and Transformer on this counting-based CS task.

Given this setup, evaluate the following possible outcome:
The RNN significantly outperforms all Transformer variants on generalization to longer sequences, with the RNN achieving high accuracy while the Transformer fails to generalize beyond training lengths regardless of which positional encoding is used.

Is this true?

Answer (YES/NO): NO